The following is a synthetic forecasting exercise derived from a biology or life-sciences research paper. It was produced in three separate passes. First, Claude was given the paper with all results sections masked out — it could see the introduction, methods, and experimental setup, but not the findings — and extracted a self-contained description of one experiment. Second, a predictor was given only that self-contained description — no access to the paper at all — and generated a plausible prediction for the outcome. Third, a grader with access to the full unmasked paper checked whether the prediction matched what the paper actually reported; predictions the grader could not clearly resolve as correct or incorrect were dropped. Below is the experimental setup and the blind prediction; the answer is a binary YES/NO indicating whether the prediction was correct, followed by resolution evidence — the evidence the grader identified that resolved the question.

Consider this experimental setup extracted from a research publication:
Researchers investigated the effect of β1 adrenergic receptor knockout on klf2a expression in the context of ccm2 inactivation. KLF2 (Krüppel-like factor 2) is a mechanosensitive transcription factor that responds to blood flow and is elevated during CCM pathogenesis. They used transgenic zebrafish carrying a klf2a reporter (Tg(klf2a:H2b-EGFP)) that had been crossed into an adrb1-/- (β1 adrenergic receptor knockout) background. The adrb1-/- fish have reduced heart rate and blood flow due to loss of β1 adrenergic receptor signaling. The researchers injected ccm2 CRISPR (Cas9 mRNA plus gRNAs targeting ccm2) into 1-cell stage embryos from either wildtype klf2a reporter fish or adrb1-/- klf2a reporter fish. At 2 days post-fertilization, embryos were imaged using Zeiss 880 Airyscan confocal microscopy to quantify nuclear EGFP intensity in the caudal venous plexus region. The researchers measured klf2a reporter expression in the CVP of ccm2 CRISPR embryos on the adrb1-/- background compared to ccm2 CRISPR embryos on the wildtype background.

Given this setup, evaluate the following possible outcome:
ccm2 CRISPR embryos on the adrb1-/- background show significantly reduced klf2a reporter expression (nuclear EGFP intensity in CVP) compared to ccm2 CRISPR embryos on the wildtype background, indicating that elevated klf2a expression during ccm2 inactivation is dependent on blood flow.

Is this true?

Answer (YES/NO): NO